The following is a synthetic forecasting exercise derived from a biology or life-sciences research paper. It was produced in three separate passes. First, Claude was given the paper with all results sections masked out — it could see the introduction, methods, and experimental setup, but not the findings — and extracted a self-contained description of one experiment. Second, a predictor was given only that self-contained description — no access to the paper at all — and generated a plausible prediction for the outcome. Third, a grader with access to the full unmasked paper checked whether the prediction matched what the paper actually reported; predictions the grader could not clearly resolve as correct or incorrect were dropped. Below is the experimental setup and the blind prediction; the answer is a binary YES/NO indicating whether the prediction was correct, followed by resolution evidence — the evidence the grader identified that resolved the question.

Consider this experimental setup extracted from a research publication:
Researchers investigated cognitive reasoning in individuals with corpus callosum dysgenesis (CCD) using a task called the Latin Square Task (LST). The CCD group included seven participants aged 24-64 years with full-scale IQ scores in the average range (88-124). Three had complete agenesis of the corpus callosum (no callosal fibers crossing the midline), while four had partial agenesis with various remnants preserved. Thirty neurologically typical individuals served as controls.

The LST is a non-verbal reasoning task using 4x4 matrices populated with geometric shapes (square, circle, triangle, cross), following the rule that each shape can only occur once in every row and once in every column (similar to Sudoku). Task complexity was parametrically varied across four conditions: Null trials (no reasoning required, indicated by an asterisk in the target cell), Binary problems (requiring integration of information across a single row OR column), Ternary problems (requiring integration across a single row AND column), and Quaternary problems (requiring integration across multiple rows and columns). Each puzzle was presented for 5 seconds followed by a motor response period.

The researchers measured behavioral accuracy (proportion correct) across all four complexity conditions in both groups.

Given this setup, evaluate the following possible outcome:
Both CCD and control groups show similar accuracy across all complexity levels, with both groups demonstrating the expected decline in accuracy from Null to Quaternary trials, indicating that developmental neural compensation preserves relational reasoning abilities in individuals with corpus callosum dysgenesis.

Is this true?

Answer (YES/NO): NO